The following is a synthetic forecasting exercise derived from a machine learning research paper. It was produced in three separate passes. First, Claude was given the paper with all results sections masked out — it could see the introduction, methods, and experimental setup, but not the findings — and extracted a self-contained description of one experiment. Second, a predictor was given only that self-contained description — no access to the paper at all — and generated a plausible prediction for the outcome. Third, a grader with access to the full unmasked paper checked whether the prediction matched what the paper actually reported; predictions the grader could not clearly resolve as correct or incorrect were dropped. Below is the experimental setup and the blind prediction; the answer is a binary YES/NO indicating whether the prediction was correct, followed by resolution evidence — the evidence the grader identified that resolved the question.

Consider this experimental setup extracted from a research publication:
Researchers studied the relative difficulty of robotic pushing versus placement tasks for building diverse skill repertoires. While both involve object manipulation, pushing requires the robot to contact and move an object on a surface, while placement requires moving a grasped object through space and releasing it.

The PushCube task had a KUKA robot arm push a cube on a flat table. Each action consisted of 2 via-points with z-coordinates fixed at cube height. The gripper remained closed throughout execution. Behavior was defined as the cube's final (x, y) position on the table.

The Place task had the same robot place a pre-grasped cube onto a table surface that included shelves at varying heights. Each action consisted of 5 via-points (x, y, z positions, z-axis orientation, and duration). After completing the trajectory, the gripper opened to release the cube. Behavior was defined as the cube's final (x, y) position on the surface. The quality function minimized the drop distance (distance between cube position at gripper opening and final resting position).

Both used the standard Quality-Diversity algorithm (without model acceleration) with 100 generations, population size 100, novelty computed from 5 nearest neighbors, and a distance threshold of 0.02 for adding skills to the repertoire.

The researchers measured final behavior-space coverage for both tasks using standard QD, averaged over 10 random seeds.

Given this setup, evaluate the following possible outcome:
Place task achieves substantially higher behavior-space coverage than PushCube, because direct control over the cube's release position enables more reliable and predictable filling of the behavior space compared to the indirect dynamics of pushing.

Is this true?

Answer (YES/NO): NO